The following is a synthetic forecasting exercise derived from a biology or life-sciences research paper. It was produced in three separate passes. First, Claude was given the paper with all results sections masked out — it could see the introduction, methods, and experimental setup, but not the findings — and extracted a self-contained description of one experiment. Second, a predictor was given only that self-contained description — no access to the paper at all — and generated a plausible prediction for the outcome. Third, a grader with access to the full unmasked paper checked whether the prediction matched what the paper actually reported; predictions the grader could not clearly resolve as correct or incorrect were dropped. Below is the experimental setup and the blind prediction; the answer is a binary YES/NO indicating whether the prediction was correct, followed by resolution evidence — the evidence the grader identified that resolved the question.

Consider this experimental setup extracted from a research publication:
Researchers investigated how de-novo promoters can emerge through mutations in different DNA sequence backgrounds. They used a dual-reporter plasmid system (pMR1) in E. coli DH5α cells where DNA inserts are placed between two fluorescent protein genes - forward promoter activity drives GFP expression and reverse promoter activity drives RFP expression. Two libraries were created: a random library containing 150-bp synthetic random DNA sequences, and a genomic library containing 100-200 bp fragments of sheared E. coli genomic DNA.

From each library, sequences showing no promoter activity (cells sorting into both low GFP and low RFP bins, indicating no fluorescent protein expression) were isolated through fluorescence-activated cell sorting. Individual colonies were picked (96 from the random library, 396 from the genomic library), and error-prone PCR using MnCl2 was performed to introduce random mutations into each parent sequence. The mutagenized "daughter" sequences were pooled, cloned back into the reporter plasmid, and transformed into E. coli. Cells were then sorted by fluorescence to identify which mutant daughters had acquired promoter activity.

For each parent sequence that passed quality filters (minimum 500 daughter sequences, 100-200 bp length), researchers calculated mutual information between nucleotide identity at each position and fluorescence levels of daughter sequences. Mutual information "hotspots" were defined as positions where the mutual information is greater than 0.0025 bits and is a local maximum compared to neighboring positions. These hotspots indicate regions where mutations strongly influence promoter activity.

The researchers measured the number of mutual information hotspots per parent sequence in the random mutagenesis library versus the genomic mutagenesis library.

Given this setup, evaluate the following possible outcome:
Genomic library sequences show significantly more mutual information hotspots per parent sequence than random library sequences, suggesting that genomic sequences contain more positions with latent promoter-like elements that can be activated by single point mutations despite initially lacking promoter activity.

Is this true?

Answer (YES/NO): NO